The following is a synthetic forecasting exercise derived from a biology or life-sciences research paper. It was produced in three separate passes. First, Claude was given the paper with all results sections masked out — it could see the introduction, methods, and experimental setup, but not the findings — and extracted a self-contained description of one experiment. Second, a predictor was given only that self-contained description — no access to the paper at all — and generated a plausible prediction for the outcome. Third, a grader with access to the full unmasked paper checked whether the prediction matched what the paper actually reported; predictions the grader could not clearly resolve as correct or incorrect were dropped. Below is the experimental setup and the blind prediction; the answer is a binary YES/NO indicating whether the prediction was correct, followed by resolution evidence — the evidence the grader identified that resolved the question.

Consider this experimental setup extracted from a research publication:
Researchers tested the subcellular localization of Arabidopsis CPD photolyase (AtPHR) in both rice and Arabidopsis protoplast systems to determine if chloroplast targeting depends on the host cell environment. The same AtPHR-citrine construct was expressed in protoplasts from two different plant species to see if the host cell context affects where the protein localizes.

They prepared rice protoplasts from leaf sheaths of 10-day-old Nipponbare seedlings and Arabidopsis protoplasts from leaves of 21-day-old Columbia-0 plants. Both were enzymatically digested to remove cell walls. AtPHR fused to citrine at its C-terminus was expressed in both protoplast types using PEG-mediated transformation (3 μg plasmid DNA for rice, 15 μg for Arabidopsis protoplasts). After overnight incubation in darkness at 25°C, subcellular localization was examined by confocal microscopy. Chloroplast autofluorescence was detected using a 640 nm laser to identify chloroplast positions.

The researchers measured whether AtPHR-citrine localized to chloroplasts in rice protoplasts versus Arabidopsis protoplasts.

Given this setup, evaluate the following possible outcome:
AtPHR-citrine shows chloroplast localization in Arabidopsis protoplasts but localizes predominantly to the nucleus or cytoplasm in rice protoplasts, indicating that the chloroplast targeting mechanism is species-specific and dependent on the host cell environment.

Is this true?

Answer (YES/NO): NO